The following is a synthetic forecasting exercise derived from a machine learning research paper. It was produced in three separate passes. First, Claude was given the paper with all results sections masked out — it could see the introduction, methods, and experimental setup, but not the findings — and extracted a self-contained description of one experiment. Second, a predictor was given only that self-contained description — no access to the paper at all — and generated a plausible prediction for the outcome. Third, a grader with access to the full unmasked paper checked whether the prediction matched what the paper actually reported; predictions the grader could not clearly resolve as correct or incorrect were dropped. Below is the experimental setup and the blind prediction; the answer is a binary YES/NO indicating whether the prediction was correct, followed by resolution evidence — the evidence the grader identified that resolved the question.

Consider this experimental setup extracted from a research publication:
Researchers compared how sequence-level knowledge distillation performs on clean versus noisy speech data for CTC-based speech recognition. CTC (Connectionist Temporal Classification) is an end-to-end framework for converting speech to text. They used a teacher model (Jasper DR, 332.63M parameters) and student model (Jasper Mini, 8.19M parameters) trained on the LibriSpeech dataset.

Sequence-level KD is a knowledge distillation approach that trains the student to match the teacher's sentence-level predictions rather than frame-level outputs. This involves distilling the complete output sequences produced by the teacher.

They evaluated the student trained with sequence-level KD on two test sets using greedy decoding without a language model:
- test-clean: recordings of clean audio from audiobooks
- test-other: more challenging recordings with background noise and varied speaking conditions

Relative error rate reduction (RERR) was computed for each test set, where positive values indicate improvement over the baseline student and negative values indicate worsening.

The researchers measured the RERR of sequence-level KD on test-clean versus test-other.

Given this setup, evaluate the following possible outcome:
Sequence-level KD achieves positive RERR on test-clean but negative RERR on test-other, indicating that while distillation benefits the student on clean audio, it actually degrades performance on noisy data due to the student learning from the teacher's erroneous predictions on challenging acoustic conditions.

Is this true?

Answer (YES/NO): NO